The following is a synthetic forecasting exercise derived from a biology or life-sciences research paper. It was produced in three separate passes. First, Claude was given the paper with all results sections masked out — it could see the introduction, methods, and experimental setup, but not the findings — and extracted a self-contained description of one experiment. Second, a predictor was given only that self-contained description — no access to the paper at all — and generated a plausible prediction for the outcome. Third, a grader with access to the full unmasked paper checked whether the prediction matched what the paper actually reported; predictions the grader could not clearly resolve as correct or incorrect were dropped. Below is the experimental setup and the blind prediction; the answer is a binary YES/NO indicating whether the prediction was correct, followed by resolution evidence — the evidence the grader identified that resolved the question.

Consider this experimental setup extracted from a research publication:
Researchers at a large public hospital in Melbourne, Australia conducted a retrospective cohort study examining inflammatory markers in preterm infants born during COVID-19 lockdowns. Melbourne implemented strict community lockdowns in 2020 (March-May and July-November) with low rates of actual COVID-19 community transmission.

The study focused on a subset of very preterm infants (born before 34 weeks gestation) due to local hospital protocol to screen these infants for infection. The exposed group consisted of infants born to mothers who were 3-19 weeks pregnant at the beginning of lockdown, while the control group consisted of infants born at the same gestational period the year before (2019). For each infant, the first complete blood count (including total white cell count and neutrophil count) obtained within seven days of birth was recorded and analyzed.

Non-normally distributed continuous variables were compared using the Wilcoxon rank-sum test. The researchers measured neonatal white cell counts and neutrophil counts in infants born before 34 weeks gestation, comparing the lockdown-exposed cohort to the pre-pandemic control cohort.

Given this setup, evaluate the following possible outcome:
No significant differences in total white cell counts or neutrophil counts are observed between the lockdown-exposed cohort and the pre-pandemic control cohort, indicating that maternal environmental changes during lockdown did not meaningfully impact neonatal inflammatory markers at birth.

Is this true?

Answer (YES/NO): NO